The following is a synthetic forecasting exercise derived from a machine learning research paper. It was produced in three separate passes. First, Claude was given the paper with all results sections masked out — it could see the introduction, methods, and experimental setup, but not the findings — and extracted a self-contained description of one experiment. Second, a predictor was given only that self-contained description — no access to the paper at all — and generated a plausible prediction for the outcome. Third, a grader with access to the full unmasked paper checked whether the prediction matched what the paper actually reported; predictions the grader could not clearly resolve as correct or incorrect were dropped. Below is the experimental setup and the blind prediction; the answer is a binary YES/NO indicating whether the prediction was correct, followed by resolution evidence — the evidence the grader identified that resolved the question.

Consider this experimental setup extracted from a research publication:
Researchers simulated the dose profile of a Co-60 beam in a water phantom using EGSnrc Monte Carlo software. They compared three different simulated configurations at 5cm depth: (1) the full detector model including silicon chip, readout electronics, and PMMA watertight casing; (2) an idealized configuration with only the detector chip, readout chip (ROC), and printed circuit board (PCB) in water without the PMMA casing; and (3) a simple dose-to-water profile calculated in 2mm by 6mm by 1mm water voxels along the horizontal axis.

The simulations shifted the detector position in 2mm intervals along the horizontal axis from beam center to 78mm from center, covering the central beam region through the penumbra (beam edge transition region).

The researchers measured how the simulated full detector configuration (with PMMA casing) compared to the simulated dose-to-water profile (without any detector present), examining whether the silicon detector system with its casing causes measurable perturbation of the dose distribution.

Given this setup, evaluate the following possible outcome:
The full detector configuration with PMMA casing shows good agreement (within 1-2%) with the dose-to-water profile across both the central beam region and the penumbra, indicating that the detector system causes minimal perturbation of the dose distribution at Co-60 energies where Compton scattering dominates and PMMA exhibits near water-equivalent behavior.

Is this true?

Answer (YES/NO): NO